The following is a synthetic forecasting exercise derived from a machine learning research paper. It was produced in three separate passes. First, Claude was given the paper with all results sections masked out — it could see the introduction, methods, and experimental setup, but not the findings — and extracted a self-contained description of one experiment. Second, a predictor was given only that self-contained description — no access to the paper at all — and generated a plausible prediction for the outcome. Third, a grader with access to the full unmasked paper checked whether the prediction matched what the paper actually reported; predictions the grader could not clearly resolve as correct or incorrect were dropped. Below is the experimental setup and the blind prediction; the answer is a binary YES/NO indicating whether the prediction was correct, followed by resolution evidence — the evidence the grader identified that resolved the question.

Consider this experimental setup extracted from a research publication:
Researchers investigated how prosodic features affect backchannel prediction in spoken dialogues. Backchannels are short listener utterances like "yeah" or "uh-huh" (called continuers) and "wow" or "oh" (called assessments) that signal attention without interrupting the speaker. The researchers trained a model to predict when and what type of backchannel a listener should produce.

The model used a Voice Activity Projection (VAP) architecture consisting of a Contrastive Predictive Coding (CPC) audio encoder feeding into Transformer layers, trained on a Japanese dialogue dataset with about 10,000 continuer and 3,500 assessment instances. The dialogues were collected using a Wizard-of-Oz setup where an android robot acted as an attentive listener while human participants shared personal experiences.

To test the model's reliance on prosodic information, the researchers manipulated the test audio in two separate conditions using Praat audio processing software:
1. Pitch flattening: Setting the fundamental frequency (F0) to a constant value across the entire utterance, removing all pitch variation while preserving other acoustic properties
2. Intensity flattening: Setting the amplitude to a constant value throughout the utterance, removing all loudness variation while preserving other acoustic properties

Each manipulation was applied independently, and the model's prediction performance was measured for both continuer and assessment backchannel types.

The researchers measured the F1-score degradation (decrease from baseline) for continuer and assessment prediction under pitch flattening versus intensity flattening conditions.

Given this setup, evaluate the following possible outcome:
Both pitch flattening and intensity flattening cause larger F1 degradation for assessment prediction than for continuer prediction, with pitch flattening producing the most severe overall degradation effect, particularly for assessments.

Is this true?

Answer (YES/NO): NO